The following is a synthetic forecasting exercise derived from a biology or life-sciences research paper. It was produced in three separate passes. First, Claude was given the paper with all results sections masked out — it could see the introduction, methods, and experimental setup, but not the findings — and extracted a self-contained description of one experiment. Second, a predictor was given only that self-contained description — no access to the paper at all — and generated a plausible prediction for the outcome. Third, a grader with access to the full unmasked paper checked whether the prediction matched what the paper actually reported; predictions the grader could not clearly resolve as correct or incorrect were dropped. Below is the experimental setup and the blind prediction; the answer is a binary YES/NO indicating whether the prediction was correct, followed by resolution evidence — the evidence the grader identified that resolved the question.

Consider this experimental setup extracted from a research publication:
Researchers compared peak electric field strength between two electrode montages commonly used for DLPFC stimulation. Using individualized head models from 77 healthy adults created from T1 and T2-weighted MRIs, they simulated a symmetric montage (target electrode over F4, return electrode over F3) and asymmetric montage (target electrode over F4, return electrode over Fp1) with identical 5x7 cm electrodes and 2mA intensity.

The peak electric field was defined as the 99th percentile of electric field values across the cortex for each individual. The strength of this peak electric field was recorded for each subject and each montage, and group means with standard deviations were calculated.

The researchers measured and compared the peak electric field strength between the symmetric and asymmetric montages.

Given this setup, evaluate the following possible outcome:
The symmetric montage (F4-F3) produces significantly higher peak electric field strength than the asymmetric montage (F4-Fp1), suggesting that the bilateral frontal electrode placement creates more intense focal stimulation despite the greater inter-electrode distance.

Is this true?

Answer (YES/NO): YES